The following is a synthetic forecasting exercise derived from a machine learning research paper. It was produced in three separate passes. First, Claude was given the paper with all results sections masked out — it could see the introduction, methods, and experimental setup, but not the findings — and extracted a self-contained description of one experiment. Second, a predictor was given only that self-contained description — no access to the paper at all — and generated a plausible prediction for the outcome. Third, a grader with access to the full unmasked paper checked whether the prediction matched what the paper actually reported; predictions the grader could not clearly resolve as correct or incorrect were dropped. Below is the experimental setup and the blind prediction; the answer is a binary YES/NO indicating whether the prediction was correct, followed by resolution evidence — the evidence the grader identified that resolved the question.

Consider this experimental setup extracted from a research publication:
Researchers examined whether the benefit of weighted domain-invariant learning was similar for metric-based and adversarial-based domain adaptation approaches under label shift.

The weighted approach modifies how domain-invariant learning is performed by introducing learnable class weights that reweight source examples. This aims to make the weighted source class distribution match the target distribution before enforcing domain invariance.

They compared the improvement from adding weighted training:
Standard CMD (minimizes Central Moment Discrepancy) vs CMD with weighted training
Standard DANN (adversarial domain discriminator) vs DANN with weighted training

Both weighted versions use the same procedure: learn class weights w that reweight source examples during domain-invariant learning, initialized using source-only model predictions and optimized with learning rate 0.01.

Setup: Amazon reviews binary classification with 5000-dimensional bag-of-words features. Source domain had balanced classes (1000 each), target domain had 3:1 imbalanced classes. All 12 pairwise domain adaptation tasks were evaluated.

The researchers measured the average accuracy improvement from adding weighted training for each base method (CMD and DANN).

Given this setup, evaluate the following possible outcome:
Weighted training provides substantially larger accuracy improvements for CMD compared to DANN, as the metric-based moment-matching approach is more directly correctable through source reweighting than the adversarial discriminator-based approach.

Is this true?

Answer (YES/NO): NO